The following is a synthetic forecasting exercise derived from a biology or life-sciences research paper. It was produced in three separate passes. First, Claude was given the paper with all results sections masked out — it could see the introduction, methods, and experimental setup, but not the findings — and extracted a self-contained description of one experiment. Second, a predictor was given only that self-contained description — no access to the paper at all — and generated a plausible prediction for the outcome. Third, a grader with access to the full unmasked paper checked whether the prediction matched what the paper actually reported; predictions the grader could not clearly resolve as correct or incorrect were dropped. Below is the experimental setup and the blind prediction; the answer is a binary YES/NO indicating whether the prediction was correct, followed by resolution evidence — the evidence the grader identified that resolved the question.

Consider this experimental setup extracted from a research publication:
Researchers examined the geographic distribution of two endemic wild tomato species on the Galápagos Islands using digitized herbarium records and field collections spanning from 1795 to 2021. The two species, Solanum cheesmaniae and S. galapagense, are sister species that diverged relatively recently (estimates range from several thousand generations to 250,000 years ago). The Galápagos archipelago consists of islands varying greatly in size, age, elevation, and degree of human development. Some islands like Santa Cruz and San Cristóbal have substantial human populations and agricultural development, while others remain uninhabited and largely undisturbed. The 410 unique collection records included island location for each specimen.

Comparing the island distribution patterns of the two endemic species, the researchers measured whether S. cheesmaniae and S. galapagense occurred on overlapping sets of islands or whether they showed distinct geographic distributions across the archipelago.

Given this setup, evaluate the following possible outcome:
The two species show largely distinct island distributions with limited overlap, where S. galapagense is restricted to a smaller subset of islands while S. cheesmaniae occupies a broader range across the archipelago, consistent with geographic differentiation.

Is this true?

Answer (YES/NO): NO